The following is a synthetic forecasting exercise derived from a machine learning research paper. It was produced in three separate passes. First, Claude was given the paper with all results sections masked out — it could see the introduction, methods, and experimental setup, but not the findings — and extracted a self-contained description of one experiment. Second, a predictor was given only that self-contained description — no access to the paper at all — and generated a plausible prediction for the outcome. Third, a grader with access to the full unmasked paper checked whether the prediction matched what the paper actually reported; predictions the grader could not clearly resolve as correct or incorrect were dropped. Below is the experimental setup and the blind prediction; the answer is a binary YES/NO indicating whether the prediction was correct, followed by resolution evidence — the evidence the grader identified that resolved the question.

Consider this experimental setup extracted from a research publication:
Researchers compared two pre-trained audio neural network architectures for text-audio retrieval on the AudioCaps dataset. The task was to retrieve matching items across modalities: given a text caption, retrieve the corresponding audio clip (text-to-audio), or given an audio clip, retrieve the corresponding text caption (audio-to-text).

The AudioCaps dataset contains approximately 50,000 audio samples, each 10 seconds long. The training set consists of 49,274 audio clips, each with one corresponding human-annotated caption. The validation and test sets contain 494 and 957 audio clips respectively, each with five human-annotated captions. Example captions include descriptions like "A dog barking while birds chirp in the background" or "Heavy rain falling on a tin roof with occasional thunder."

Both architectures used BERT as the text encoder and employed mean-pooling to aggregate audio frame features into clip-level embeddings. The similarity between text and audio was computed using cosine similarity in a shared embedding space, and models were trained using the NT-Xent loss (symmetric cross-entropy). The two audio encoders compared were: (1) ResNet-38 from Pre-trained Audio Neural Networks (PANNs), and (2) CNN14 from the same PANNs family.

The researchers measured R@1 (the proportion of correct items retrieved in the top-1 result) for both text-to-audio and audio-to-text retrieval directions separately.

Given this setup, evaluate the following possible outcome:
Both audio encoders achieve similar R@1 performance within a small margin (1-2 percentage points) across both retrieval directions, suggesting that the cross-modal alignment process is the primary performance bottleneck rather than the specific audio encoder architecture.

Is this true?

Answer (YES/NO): NO